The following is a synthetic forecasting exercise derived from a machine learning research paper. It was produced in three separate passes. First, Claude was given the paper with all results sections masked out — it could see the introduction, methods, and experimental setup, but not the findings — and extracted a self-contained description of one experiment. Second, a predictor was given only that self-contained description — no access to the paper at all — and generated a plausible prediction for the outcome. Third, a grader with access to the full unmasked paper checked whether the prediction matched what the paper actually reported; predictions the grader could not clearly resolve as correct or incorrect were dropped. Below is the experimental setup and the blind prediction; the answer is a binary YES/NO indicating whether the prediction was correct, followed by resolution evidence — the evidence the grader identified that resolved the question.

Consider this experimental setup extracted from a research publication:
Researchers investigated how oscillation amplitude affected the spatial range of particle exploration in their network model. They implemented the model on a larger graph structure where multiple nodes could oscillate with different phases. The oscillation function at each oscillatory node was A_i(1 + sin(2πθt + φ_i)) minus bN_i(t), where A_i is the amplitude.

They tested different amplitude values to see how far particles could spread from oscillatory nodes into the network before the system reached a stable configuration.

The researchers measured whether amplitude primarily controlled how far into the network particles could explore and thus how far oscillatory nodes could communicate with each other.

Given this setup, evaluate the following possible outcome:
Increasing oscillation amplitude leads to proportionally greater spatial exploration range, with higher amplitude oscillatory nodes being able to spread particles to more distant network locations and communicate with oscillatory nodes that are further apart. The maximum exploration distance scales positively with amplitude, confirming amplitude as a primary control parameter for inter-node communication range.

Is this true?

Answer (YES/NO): YES